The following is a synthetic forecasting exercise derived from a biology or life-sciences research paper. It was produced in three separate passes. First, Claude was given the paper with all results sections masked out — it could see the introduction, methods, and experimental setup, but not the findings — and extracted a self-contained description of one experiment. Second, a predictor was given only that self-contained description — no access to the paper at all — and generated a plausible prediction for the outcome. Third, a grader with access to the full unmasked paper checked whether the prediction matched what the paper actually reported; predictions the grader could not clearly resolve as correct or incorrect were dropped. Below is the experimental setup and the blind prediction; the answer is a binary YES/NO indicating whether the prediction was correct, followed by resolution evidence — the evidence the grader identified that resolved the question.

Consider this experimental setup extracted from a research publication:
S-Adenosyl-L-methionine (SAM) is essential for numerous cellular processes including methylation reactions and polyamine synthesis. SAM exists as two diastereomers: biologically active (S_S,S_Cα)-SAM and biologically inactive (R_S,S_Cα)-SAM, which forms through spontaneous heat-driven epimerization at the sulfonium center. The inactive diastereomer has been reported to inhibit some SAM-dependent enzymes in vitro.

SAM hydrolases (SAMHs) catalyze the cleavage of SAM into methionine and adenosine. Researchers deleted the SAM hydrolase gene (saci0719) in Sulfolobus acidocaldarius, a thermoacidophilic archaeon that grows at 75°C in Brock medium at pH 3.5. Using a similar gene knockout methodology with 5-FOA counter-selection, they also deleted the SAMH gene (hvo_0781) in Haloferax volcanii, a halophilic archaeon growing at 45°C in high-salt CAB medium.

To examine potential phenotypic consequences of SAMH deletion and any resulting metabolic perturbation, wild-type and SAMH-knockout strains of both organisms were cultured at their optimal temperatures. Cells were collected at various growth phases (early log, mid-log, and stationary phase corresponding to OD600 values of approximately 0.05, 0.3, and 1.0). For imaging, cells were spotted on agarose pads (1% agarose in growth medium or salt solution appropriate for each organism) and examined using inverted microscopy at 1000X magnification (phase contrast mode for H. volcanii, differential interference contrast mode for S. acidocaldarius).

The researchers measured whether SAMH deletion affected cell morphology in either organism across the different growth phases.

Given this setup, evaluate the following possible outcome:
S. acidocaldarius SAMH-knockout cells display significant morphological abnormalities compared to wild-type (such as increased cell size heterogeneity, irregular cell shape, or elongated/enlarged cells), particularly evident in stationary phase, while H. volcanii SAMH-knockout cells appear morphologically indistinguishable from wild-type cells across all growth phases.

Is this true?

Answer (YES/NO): NO